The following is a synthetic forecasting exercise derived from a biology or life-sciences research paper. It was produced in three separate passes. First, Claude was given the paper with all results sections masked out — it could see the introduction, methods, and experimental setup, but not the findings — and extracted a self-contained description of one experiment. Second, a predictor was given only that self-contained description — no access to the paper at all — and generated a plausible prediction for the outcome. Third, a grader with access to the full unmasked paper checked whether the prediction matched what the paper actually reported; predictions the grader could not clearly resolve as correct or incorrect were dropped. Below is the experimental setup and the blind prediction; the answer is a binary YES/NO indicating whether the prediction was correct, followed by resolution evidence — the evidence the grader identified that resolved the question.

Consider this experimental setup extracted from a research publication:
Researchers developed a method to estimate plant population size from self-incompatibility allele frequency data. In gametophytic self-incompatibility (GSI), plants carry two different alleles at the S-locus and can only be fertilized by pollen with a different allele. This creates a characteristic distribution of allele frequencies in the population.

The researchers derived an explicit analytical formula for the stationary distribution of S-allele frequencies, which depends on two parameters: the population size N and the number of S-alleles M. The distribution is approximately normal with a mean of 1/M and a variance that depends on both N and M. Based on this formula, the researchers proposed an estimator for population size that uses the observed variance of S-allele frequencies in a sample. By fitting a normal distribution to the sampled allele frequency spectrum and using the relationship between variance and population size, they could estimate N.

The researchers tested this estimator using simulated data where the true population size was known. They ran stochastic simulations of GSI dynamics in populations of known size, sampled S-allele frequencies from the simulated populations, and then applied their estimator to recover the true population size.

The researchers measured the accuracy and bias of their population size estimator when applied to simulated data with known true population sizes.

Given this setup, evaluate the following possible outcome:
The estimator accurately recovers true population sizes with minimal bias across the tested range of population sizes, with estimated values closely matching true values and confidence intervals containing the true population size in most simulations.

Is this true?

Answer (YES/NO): NO